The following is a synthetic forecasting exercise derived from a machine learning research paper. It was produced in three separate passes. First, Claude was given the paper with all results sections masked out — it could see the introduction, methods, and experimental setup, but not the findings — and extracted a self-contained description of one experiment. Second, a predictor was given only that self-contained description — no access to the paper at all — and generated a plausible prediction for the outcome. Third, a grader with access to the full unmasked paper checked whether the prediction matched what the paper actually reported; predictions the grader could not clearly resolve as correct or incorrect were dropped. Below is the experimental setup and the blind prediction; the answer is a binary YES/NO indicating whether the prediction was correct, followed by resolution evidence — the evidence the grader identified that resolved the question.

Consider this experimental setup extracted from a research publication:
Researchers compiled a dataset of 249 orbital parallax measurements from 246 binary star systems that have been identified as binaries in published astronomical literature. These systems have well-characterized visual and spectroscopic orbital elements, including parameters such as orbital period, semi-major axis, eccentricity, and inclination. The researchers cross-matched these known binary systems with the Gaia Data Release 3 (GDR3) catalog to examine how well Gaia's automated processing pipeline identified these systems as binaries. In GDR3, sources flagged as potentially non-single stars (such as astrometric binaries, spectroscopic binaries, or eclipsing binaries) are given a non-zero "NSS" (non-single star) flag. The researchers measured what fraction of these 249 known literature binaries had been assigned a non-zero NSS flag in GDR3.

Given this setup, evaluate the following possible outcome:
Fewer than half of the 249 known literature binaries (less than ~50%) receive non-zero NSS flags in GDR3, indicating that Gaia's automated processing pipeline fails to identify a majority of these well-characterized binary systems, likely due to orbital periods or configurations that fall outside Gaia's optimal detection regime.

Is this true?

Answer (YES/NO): YES